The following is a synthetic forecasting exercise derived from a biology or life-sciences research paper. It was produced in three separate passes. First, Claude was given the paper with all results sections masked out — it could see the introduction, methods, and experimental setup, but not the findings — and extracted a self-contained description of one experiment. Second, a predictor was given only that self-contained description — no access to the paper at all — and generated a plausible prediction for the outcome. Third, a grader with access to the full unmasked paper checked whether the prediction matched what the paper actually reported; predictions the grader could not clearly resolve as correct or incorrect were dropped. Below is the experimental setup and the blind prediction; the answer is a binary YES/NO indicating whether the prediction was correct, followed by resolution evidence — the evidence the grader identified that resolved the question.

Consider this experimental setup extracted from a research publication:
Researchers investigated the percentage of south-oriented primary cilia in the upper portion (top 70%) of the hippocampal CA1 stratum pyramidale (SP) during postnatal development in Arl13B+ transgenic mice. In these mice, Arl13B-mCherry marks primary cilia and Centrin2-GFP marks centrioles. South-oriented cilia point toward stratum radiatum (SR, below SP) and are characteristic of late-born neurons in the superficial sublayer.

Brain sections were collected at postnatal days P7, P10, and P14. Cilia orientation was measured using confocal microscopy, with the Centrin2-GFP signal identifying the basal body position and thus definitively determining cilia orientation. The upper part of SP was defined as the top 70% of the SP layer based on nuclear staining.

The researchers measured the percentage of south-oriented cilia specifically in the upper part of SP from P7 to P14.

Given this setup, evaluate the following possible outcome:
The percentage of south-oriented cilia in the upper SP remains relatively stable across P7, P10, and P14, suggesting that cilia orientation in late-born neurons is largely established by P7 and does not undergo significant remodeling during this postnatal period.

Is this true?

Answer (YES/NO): NO